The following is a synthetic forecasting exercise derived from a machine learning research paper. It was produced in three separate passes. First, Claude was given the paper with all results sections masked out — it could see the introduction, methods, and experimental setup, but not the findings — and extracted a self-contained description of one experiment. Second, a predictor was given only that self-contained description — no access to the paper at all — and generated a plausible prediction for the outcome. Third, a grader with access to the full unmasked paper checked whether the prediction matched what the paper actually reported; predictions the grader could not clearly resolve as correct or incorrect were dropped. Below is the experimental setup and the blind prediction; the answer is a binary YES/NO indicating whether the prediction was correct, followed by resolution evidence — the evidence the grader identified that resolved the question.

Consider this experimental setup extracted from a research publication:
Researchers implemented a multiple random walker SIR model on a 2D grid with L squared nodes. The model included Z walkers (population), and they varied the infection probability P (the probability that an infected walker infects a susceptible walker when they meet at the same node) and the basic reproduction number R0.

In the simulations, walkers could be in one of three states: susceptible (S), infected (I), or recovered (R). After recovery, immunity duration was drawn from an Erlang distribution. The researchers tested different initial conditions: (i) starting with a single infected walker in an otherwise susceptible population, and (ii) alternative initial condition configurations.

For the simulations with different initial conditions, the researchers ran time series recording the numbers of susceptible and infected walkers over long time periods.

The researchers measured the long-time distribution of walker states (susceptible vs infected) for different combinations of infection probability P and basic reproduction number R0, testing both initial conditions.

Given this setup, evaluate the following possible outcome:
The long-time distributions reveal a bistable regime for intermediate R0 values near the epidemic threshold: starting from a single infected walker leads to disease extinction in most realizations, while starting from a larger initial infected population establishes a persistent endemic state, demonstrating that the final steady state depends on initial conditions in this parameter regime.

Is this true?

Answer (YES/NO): NO